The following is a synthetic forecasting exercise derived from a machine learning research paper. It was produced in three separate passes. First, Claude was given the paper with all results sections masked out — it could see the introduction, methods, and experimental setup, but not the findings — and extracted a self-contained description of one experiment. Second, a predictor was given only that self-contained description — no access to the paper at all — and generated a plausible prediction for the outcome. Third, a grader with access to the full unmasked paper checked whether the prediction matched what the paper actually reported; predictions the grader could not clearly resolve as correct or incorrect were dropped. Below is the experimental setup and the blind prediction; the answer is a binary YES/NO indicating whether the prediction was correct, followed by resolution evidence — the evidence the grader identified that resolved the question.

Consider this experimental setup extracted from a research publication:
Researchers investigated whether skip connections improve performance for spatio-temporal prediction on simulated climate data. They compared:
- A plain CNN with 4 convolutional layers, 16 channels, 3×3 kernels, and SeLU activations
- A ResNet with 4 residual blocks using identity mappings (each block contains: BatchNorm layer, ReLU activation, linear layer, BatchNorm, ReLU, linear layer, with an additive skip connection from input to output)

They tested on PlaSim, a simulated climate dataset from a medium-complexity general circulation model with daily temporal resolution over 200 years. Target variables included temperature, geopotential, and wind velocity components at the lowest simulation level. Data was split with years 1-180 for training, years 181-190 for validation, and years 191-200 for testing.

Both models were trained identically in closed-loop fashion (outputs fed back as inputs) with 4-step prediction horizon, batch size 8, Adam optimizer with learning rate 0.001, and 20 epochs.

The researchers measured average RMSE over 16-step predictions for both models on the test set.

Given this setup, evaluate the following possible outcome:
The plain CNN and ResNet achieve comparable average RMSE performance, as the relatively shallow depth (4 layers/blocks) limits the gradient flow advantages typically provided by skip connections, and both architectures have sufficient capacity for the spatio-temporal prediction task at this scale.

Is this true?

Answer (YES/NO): NO